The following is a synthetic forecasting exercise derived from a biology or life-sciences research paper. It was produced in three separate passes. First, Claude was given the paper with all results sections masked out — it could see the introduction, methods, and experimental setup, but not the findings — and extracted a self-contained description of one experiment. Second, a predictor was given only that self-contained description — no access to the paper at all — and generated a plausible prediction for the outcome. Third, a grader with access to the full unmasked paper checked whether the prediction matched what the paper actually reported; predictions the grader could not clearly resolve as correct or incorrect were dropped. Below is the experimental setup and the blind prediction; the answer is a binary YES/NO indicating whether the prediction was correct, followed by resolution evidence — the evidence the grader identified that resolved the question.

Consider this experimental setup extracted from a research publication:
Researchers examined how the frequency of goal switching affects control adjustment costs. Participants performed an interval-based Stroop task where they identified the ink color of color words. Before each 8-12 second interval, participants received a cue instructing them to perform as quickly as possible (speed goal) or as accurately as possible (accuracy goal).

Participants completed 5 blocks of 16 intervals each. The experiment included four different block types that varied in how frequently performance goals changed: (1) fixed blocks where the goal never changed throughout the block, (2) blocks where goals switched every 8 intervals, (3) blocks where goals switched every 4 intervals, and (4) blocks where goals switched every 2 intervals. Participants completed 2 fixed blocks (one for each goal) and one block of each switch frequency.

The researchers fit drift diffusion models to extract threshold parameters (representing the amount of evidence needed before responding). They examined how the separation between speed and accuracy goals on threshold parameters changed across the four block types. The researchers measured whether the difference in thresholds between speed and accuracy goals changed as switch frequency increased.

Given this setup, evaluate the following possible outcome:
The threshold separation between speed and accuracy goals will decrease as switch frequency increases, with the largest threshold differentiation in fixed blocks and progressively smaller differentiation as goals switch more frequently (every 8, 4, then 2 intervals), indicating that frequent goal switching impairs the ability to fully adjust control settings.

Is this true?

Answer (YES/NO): YES